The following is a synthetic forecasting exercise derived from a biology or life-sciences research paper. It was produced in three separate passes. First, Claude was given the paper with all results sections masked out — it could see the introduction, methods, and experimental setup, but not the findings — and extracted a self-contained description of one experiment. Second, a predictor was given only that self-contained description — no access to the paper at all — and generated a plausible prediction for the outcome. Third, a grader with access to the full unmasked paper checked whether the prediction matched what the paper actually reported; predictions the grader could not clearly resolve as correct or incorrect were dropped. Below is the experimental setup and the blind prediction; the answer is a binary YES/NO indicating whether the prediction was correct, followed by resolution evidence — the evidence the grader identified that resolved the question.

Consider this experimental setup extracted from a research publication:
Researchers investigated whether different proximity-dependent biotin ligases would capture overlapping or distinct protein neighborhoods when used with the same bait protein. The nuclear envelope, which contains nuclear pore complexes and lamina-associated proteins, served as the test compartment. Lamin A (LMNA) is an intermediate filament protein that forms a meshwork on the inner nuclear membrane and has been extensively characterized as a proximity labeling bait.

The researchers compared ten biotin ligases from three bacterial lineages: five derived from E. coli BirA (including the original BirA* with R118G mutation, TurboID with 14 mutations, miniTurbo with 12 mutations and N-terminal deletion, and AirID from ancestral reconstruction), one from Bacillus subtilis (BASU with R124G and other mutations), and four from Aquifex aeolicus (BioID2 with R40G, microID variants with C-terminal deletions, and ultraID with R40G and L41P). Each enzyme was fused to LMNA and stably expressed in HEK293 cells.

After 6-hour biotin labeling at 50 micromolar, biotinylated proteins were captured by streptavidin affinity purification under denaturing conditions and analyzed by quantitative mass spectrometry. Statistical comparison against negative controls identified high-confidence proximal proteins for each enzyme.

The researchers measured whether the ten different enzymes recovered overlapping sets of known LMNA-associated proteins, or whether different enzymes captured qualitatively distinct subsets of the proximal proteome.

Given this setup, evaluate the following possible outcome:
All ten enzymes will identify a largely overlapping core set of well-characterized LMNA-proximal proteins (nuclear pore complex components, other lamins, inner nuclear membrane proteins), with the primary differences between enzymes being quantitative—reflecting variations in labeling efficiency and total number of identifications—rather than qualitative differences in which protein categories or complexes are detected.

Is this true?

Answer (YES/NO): NO